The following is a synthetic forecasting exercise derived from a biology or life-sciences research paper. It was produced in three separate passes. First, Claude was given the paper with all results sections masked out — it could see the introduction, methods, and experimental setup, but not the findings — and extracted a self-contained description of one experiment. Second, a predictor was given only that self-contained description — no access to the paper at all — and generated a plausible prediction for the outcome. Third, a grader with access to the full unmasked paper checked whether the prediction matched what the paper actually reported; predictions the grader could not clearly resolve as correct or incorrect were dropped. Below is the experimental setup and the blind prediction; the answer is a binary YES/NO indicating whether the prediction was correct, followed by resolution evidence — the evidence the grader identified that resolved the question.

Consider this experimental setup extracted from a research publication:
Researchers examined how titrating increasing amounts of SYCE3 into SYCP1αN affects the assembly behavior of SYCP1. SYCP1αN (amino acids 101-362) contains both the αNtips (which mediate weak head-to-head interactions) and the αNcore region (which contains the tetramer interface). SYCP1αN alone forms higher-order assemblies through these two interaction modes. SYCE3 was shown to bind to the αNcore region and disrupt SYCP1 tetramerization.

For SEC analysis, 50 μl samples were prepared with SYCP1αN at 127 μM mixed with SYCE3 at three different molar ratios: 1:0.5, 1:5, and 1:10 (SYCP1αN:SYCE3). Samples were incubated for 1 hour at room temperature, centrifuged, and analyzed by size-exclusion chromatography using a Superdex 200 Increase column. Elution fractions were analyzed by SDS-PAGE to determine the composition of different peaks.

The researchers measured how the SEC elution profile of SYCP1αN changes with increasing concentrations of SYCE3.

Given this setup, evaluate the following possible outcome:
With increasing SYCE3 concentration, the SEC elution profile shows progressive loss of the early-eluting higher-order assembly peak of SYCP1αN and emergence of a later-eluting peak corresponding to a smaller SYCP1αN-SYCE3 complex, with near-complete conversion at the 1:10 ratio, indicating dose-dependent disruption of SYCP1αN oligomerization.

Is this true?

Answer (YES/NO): NO